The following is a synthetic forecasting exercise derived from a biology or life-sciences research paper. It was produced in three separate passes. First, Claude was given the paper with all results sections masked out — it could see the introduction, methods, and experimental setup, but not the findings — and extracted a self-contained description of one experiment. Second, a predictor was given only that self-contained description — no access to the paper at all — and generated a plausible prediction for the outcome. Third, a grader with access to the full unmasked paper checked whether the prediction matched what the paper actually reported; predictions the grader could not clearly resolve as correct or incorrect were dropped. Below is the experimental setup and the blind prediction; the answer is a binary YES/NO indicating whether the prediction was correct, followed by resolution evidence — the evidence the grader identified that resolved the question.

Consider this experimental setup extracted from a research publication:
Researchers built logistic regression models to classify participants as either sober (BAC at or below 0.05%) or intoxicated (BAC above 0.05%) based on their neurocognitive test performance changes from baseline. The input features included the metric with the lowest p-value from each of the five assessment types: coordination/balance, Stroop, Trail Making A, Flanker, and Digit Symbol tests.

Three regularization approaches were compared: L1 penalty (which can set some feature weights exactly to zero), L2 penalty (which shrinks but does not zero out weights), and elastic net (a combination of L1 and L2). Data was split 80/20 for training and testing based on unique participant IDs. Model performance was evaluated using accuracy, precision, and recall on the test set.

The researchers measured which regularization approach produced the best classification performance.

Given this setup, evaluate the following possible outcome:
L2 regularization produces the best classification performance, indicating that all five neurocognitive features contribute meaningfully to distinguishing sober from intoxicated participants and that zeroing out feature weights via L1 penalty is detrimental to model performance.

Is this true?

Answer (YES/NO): NO